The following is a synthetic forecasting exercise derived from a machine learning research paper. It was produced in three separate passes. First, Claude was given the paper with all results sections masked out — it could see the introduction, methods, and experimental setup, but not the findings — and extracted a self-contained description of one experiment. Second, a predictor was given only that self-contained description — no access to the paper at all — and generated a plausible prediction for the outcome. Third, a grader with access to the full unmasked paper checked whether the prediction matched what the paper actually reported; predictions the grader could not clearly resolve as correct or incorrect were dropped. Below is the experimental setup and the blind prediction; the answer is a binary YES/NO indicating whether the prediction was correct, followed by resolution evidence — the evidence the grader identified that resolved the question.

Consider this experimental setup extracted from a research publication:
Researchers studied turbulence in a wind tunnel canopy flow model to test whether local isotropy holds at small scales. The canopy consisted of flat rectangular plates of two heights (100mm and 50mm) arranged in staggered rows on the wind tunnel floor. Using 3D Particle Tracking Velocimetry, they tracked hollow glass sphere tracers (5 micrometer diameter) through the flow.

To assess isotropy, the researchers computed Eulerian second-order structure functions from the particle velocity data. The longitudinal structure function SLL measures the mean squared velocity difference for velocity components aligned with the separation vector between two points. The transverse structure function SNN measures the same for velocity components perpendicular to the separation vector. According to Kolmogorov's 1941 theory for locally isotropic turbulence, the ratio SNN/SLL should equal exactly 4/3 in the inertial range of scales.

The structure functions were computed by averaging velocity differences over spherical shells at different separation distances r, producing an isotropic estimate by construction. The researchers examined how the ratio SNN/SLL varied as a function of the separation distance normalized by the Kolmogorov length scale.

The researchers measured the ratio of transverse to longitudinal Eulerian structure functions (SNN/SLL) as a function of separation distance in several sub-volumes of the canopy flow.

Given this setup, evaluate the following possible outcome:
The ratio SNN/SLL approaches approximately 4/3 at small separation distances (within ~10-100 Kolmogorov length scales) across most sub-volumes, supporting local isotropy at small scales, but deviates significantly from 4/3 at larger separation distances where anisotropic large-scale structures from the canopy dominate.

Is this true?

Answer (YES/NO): NO